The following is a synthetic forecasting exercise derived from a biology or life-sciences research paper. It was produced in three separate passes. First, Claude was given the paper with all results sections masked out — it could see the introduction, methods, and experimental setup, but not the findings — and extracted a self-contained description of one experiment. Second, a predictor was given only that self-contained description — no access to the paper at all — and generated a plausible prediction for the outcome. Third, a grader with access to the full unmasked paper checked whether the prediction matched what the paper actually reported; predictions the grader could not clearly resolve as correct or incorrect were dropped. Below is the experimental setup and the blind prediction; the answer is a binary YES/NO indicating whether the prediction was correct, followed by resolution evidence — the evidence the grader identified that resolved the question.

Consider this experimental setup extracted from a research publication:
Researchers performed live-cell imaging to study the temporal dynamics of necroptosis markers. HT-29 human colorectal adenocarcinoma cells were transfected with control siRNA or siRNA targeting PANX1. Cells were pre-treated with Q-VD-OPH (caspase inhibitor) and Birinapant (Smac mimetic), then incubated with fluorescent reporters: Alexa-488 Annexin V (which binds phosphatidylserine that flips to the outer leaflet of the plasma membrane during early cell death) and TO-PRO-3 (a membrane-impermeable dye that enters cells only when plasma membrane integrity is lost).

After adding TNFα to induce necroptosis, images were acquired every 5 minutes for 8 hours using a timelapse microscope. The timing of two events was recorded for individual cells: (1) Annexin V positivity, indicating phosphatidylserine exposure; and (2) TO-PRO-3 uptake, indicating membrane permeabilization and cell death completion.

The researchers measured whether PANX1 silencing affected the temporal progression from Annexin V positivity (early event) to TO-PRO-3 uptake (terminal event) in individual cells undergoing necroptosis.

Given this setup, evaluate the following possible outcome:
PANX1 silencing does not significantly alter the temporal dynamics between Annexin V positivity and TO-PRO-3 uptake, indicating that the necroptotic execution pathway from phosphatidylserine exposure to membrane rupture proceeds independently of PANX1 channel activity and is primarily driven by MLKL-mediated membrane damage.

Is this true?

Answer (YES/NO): NO